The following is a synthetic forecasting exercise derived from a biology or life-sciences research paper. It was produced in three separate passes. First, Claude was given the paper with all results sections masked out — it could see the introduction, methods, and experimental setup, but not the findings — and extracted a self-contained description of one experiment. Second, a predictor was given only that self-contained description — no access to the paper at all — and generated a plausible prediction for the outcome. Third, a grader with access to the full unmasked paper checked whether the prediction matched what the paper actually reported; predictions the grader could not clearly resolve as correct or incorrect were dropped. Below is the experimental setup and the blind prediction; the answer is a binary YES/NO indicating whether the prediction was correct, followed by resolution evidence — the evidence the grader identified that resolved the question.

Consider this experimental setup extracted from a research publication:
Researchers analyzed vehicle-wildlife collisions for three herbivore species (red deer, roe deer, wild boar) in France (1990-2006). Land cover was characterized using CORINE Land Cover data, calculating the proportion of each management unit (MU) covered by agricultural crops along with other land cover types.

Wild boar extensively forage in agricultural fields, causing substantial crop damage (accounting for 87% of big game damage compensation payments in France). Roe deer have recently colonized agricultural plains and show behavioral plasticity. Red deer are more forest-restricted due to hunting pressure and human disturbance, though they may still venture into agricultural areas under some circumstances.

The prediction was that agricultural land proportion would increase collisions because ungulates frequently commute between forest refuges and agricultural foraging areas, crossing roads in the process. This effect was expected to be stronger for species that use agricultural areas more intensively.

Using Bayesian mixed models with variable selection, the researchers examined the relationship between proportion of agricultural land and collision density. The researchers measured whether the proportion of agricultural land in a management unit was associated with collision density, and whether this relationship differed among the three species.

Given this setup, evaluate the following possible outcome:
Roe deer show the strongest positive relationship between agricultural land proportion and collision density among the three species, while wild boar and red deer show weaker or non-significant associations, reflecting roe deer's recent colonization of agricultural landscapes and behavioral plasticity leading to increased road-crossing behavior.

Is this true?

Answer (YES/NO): NO